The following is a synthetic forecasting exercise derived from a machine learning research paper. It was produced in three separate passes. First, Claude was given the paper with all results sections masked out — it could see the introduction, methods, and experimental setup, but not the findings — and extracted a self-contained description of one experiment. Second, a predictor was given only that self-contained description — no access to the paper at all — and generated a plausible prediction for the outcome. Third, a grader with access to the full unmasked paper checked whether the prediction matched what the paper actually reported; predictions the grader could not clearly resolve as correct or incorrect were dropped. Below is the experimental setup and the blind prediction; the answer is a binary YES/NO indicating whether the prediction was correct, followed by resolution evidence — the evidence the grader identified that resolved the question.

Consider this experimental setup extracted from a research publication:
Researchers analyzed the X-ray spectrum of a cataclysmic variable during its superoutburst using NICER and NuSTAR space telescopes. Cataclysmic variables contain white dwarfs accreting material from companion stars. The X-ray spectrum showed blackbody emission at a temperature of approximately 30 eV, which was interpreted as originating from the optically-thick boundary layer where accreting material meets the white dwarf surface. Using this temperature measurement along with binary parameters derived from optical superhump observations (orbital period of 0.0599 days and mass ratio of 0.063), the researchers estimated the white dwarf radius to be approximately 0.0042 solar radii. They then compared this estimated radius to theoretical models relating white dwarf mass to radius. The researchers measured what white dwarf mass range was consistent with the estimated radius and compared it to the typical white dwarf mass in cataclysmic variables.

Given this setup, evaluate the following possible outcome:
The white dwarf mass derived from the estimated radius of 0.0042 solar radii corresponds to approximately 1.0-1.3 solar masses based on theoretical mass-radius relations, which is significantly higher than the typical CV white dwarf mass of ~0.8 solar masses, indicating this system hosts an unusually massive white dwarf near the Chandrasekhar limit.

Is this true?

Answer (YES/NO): YES